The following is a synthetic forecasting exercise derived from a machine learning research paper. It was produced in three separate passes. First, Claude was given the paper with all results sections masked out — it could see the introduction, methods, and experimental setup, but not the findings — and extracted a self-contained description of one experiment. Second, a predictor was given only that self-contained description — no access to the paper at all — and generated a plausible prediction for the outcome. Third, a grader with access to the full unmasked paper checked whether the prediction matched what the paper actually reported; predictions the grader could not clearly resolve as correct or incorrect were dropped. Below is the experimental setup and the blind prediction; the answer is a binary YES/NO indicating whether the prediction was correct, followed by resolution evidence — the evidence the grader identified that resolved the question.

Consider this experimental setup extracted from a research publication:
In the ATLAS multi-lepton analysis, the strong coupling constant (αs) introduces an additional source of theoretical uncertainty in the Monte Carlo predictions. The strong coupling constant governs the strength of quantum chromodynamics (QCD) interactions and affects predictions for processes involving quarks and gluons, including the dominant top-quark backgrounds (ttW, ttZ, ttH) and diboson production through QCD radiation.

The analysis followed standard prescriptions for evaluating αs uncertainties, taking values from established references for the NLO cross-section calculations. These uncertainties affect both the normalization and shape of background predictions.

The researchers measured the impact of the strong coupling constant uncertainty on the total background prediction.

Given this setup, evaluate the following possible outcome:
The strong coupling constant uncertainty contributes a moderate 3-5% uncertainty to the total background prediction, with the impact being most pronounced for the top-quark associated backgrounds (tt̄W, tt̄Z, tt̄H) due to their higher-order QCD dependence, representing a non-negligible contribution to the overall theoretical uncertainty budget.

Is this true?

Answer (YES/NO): NO